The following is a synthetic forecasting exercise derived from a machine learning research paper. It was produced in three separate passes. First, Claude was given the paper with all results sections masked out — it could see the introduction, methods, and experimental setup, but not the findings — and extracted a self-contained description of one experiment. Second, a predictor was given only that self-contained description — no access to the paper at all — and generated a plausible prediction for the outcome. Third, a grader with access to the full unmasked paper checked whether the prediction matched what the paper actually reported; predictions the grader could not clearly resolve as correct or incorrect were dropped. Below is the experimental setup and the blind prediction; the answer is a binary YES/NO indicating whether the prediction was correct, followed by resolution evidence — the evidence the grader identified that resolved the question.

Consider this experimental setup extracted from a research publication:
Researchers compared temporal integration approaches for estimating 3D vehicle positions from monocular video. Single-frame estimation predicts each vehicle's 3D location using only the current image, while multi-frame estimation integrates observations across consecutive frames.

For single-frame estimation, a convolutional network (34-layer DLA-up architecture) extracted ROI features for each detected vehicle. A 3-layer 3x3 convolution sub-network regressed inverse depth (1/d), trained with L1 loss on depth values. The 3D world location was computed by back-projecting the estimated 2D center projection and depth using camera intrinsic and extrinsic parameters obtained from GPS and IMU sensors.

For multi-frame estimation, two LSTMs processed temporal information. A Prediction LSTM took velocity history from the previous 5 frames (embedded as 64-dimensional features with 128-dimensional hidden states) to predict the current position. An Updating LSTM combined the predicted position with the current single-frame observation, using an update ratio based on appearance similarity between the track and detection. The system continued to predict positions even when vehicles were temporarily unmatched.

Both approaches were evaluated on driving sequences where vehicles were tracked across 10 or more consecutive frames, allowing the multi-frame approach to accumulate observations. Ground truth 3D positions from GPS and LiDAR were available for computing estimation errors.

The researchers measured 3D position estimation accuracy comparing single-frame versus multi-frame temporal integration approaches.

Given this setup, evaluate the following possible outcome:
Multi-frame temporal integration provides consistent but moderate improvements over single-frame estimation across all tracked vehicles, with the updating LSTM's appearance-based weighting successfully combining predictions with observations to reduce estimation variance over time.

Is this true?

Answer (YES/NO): NO